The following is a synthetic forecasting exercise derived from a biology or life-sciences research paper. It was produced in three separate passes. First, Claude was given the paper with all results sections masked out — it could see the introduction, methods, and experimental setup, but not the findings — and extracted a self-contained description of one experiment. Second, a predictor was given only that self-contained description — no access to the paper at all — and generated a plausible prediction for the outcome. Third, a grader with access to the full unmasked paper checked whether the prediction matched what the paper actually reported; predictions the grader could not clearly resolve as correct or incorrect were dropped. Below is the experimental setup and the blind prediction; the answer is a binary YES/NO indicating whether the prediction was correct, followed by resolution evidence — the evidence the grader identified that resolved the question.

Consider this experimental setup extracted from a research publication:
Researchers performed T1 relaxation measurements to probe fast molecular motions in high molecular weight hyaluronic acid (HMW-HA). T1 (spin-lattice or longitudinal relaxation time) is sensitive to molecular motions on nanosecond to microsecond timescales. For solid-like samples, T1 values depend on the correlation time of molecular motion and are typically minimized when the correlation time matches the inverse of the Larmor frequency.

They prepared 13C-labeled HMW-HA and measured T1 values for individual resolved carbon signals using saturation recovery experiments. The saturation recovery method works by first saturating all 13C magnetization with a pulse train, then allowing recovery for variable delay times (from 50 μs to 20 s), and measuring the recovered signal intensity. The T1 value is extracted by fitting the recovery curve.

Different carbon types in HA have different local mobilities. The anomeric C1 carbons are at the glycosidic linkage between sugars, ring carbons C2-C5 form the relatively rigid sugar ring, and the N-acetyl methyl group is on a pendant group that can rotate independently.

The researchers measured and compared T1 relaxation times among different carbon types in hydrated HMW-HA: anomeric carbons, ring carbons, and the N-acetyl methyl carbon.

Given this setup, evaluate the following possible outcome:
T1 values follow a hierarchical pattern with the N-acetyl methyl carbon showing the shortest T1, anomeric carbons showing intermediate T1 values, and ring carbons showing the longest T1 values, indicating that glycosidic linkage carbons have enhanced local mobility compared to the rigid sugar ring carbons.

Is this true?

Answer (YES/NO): NO